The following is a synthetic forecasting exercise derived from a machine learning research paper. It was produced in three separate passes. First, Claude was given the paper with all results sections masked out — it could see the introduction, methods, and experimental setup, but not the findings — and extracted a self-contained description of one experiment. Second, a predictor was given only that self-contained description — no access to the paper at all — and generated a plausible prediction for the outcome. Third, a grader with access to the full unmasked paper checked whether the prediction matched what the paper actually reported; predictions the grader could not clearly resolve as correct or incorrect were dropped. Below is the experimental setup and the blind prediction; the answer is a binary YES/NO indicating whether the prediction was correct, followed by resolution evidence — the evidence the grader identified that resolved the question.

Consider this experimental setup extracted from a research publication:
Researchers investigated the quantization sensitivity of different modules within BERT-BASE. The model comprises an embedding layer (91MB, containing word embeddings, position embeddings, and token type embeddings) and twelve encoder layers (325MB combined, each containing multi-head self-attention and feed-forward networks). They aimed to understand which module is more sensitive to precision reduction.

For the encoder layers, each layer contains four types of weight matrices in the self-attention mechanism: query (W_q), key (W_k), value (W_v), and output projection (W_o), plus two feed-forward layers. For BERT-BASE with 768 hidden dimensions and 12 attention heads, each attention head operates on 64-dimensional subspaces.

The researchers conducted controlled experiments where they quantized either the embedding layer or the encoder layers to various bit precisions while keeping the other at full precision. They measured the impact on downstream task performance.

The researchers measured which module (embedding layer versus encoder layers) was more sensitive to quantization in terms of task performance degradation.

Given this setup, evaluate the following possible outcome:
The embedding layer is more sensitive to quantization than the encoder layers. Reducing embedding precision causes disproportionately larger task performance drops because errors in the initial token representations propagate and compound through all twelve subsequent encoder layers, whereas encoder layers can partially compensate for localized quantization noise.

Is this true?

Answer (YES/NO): YES